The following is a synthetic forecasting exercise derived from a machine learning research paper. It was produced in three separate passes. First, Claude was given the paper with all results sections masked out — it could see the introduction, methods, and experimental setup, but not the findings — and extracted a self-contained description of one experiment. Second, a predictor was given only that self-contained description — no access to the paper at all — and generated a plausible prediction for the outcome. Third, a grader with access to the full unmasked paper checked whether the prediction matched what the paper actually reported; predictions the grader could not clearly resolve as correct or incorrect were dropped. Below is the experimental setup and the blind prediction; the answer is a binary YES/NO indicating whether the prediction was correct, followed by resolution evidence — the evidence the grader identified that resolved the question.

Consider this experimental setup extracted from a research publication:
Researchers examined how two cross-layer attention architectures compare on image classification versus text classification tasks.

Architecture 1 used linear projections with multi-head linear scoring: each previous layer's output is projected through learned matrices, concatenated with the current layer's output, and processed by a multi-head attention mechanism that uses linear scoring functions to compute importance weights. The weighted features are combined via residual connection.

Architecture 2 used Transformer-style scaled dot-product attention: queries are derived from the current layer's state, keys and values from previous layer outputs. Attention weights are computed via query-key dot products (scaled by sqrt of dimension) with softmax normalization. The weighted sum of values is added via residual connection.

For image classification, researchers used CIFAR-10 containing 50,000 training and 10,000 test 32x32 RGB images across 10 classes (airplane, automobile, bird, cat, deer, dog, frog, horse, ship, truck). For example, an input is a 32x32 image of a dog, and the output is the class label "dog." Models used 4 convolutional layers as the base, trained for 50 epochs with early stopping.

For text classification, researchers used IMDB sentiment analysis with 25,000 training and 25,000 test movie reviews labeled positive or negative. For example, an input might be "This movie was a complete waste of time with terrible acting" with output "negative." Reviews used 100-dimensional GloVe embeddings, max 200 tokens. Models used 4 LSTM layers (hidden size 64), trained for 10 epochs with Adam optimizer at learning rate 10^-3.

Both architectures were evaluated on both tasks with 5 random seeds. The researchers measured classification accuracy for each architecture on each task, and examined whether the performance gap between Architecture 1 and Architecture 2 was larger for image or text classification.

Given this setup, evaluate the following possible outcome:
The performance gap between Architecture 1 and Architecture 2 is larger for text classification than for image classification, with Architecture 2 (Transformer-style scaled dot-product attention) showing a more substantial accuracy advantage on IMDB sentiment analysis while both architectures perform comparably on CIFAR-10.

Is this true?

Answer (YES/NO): NO